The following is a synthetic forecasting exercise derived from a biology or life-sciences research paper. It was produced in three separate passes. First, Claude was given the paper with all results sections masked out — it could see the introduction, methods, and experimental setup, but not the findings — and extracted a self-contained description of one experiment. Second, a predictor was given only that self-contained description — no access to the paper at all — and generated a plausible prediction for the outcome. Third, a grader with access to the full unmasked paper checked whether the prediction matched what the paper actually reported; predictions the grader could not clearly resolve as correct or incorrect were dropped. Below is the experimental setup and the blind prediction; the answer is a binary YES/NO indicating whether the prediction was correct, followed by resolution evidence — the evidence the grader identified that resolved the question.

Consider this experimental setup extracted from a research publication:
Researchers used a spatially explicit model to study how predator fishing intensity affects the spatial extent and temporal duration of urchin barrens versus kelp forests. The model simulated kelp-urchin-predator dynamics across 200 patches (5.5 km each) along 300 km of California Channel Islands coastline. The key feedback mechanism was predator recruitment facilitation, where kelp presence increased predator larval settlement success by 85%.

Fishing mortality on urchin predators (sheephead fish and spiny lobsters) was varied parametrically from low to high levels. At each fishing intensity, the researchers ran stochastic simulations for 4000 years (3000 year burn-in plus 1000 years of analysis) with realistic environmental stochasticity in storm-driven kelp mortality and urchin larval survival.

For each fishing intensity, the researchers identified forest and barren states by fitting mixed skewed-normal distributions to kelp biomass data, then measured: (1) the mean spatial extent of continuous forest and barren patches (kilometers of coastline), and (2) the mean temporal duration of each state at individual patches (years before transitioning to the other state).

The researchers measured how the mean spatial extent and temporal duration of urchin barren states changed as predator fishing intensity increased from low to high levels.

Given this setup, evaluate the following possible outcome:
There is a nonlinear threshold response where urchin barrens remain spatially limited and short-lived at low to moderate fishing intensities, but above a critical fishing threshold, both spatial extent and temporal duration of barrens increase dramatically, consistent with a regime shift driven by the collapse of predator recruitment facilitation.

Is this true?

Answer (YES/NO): NO